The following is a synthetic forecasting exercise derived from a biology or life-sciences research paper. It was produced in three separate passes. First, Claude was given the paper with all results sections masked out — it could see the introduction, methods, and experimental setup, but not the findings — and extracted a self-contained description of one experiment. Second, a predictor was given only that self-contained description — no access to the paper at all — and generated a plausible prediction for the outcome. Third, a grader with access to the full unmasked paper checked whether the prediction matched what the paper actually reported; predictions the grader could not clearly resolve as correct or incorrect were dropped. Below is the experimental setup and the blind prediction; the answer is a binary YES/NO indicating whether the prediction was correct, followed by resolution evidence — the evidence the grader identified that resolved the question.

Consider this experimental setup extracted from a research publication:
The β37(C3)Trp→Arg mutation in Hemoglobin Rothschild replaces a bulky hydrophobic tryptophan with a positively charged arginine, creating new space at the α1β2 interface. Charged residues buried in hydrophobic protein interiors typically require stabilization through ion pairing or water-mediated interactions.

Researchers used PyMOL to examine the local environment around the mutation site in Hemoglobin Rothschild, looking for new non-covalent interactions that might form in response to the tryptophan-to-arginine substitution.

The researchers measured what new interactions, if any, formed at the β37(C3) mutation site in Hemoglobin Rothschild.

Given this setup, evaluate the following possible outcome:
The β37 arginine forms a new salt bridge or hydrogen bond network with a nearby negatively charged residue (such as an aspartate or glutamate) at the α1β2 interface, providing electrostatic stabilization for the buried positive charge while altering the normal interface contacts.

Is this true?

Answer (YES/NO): NO